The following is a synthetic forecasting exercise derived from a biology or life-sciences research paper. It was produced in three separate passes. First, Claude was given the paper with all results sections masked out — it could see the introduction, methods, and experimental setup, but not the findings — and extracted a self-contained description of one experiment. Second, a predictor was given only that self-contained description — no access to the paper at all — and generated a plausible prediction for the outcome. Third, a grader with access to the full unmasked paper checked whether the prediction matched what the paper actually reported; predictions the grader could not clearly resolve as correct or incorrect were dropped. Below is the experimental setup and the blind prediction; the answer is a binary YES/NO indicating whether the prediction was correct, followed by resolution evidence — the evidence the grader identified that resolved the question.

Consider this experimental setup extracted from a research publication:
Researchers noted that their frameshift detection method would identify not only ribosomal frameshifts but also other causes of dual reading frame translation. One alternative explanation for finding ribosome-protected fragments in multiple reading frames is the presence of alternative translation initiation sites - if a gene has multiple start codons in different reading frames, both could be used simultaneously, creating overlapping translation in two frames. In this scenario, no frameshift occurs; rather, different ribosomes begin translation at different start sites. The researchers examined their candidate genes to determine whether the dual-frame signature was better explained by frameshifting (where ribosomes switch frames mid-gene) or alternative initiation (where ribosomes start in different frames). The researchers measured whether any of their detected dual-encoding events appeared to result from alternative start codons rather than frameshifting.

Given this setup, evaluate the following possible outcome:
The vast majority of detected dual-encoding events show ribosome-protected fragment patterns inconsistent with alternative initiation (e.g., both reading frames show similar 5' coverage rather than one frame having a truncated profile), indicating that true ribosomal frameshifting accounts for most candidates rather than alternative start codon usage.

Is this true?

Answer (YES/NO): NO